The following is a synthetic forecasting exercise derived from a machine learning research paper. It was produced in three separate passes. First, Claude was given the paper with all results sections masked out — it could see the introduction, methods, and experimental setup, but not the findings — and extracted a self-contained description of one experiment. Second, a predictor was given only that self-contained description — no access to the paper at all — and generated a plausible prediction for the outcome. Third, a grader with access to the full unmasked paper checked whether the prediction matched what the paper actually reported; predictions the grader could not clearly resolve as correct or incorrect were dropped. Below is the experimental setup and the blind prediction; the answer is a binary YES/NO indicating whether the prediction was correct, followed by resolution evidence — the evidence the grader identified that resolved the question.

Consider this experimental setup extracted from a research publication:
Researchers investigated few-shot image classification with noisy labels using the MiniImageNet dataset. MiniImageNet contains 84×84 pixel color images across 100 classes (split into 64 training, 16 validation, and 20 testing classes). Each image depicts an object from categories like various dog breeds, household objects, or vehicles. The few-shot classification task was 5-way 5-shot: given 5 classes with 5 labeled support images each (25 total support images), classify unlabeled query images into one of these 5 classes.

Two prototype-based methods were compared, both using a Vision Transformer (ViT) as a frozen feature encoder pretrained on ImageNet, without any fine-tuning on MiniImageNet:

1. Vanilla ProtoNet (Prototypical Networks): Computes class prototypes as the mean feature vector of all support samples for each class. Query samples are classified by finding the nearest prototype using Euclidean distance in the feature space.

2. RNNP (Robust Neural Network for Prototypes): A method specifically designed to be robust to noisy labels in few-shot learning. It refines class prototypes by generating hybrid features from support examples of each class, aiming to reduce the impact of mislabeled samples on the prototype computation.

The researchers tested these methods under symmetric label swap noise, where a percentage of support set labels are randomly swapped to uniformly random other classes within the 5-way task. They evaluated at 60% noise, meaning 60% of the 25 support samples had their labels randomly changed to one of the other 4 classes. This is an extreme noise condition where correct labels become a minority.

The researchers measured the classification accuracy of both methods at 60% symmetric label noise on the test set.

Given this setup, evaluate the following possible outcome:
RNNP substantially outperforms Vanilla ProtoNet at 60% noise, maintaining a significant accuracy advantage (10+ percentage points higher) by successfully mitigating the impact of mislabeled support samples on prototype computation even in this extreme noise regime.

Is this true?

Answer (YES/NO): NO